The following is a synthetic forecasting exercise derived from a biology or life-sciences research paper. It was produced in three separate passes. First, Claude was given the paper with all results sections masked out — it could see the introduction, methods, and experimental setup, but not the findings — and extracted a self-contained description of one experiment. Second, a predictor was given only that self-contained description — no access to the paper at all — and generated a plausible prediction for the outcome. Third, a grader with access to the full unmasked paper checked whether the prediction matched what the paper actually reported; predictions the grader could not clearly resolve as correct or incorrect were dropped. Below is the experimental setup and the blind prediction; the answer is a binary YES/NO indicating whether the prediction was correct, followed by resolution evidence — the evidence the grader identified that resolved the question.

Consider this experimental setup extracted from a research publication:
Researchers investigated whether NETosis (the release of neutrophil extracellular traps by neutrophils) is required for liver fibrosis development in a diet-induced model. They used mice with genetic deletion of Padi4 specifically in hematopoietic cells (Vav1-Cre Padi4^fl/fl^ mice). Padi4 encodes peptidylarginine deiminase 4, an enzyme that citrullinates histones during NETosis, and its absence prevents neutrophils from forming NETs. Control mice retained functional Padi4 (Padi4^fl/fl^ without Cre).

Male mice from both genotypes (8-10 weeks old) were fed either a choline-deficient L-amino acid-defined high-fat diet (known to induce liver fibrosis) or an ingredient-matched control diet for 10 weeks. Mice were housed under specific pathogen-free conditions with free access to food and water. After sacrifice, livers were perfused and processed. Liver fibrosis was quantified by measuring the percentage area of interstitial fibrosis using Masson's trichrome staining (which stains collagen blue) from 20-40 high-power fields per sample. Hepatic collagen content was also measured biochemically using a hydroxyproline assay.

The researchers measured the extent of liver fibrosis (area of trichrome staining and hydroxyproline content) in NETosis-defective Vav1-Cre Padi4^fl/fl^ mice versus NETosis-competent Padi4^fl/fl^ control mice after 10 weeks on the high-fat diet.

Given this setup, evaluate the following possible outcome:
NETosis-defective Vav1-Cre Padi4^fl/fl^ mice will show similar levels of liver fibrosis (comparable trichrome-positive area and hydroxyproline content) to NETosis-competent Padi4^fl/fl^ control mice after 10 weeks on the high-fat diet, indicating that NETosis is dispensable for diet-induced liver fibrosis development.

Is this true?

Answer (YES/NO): NO